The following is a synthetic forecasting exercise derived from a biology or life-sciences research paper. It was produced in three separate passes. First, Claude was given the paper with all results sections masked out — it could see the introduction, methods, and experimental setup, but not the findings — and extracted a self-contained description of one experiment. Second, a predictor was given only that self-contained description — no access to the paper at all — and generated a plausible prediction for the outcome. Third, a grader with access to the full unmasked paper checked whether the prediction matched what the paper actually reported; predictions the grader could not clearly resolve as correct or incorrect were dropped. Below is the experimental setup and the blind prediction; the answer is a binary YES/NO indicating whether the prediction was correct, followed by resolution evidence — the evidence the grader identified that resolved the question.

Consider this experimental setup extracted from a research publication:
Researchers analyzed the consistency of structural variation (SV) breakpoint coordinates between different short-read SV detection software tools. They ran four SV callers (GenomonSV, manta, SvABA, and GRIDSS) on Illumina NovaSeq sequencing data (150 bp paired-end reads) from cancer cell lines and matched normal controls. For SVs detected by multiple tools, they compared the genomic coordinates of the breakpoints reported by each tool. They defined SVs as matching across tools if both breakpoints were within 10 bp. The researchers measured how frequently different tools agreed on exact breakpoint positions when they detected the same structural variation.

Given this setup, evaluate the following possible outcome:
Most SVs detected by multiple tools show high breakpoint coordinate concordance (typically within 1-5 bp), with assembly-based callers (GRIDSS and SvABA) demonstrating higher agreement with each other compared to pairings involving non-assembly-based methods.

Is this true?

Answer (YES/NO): NO